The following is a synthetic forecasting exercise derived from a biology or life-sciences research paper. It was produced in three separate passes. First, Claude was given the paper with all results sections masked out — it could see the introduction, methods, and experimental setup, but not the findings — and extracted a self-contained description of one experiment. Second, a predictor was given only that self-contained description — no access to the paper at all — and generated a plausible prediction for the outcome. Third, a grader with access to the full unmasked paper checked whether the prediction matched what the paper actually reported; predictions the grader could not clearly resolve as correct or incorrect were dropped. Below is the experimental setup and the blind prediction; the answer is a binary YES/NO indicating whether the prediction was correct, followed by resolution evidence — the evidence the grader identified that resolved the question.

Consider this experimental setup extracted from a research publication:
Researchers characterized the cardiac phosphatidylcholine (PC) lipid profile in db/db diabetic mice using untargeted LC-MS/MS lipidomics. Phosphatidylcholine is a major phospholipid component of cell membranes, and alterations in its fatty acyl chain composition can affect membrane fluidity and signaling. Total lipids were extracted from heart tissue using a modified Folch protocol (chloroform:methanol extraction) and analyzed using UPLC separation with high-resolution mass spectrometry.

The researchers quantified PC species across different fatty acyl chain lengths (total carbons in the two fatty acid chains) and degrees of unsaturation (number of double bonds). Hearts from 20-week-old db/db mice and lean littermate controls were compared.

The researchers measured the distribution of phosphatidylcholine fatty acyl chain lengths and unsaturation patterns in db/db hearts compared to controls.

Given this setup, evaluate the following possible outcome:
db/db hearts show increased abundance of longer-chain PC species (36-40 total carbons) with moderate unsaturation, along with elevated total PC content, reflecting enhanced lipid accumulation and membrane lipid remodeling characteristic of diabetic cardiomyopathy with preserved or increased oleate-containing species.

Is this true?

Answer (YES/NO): NO